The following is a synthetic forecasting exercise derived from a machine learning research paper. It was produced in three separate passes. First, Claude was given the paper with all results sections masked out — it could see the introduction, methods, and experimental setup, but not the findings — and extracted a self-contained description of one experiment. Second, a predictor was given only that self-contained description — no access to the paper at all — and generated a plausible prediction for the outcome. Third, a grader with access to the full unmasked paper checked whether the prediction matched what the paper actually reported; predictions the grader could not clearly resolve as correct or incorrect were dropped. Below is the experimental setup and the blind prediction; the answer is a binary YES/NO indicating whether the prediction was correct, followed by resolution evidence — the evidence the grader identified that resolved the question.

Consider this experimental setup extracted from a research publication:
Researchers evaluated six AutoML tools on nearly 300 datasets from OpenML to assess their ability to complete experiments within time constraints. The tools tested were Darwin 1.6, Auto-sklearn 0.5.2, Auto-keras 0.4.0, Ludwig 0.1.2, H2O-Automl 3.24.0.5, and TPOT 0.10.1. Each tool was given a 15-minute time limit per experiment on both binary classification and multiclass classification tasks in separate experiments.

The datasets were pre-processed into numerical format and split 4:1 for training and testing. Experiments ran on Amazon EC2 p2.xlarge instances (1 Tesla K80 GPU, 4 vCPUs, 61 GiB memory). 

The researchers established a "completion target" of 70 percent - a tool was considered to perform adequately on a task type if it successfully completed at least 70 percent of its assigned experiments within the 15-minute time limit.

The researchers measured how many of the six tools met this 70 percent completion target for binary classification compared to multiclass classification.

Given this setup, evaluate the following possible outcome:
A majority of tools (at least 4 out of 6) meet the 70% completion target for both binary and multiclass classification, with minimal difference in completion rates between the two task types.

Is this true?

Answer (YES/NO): NO